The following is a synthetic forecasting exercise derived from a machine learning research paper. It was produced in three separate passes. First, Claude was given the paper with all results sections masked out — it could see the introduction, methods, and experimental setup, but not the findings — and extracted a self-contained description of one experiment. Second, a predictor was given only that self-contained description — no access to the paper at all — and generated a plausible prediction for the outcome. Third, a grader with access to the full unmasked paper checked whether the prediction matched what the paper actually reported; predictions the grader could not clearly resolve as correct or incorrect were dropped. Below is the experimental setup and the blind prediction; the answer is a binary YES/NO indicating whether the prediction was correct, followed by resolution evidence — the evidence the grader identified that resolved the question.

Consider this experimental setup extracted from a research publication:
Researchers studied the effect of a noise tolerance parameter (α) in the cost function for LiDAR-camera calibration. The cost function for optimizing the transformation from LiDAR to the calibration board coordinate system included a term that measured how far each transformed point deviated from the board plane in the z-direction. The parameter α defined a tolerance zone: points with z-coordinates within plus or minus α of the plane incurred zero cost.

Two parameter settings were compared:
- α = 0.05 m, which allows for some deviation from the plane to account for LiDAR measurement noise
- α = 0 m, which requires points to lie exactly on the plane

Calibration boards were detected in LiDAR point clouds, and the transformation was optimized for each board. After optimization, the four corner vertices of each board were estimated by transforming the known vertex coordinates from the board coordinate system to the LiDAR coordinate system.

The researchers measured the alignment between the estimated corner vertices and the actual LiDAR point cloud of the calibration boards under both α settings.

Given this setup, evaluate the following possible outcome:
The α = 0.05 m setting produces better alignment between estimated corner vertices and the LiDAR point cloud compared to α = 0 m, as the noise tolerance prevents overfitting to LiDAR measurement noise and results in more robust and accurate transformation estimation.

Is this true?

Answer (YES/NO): NO